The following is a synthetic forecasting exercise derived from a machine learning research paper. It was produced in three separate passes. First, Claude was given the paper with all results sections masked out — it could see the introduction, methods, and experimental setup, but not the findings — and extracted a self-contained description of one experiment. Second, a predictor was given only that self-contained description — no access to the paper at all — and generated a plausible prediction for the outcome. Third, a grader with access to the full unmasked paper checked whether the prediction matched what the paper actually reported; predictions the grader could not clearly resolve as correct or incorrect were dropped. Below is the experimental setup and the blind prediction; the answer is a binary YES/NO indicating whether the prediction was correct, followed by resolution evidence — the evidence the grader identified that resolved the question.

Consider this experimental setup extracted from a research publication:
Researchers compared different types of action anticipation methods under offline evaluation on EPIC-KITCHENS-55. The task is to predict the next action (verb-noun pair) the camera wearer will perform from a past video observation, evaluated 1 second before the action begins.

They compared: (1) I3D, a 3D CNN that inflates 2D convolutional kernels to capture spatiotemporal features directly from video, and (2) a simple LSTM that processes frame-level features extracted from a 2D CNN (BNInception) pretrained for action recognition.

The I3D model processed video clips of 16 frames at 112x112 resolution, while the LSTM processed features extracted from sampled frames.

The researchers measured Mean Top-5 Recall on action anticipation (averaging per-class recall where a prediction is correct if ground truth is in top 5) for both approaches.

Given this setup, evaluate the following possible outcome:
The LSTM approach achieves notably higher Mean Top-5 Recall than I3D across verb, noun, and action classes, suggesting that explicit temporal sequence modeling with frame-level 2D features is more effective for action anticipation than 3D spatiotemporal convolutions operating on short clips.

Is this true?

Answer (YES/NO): NO